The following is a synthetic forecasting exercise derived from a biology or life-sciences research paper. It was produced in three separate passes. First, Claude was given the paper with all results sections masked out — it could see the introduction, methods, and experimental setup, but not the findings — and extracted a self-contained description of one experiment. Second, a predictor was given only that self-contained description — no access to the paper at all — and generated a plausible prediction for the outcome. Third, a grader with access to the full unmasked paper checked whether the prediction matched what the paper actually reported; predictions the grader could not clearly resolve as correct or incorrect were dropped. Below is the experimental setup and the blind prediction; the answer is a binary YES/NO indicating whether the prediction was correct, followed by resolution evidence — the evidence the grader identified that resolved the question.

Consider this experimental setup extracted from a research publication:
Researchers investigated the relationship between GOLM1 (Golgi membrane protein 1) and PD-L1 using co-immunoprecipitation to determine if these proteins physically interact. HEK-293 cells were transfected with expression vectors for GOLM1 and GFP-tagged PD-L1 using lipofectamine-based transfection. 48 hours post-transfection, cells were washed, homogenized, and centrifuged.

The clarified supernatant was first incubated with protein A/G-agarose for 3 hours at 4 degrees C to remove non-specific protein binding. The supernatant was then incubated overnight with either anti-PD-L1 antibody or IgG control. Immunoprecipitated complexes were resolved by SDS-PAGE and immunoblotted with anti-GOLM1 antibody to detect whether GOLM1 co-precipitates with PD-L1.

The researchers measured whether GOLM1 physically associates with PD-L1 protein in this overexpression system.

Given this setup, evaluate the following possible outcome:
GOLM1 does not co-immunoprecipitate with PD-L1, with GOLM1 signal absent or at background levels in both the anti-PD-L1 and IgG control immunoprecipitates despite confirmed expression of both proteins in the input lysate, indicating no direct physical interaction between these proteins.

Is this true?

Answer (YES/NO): NO